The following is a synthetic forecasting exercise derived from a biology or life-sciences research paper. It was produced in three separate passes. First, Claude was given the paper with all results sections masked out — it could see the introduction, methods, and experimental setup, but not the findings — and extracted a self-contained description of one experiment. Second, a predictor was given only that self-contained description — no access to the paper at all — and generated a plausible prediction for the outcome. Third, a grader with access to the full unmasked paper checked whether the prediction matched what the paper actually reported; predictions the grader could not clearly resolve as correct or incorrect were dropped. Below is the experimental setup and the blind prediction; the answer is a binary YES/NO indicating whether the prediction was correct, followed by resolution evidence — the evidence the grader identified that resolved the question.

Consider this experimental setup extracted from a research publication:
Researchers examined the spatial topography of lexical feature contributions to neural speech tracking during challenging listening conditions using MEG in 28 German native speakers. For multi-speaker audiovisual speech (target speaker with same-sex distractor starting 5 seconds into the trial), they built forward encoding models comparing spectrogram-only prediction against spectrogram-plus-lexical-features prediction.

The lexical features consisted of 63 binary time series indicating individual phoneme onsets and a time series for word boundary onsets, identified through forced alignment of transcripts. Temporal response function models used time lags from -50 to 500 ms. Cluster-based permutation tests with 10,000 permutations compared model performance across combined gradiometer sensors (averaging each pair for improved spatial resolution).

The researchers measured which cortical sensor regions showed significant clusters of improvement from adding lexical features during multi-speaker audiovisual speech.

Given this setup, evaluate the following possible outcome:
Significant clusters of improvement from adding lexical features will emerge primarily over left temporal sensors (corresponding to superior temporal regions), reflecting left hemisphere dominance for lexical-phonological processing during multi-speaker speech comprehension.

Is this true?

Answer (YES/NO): NO